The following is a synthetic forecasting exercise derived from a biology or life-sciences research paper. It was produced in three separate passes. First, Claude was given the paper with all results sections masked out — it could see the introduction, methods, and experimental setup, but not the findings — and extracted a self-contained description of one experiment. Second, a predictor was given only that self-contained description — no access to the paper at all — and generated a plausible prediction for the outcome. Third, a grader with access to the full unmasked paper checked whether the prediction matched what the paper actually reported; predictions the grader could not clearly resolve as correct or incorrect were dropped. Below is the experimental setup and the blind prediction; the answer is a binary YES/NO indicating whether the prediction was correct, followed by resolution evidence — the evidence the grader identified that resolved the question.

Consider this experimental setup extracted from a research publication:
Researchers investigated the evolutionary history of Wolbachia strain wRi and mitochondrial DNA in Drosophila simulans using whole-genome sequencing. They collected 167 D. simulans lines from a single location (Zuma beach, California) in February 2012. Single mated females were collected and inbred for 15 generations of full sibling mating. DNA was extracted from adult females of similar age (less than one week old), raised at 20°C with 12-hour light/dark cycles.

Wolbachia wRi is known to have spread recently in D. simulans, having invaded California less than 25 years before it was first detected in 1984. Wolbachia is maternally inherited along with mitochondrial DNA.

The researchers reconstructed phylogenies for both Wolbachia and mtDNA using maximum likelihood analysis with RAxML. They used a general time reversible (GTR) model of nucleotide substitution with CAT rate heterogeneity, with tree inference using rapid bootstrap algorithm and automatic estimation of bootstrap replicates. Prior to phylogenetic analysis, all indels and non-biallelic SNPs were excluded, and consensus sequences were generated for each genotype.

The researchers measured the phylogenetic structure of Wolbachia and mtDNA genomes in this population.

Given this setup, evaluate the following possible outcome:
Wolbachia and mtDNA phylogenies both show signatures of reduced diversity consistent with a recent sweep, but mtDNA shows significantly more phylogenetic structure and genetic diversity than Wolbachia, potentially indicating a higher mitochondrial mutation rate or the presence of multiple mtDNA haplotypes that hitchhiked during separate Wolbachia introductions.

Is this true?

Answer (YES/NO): NO